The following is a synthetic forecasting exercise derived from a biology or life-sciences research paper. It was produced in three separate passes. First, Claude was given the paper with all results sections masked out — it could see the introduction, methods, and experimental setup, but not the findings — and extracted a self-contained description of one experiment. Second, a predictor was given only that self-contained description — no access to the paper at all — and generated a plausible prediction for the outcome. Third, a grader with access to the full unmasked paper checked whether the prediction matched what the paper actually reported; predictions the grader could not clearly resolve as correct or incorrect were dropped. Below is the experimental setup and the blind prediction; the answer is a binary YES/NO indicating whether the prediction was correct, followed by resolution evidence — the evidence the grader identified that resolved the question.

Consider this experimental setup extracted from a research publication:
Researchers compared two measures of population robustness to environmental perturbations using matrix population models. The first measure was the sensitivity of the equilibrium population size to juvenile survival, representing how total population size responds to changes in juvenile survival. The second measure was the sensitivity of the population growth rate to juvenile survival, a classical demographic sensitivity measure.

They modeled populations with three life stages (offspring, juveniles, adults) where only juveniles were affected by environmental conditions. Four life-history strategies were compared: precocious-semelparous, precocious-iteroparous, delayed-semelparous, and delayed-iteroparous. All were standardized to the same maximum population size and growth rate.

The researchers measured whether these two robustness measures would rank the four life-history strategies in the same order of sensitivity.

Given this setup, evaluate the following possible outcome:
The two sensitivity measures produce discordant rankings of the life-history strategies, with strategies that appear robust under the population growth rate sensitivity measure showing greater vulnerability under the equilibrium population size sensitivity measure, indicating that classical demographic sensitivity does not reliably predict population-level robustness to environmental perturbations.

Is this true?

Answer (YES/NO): NO